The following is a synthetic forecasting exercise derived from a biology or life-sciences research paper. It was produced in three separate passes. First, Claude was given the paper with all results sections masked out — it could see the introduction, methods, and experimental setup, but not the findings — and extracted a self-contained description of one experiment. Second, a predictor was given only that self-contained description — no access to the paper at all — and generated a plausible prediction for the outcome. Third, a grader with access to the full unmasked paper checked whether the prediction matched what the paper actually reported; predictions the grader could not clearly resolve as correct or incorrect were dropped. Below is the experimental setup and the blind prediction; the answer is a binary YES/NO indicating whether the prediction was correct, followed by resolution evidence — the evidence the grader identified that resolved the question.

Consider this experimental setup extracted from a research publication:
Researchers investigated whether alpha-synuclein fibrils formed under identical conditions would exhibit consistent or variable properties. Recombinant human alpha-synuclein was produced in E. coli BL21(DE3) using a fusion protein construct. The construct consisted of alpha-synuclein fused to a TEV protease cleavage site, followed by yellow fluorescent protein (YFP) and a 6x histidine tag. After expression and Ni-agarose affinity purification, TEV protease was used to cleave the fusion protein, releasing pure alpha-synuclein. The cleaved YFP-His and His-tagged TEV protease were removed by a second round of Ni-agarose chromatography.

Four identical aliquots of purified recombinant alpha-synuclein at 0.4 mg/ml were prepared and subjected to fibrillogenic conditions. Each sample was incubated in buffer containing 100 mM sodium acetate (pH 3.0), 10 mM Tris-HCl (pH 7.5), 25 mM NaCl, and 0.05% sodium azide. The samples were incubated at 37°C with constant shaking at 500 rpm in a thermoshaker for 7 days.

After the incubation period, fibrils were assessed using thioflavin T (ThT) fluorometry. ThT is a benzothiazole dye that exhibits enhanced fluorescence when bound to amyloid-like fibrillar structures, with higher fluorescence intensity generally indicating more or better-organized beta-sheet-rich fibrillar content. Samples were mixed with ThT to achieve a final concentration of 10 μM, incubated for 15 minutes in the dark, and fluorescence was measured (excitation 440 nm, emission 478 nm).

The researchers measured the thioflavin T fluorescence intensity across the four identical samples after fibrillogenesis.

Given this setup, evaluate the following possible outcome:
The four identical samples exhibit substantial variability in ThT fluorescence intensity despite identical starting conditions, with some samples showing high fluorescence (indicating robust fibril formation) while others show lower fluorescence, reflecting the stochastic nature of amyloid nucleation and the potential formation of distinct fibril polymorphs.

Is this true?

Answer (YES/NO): YES